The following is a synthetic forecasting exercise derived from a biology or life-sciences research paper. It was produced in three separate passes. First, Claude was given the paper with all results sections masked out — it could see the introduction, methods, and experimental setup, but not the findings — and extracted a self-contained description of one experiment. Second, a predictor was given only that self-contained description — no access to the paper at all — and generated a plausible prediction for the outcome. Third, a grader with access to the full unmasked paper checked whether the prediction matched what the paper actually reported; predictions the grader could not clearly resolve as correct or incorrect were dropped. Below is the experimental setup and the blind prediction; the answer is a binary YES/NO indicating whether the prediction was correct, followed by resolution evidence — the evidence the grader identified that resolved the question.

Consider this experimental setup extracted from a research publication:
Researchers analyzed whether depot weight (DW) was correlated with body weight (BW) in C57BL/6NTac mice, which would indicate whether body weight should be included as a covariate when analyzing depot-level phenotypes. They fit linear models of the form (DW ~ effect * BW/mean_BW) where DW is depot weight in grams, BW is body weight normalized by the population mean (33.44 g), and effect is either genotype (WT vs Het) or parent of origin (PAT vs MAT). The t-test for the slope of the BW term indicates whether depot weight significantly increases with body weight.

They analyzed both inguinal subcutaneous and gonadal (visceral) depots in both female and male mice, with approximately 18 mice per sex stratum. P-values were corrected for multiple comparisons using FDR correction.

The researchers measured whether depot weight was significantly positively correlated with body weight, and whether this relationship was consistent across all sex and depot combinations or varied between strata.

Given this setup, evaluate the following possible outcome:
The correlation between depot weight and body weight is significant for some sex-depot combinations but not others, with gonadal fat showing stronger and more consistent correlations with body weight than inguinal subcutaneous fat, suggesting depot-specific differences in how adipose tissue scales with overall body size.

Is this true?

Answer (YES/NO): NO